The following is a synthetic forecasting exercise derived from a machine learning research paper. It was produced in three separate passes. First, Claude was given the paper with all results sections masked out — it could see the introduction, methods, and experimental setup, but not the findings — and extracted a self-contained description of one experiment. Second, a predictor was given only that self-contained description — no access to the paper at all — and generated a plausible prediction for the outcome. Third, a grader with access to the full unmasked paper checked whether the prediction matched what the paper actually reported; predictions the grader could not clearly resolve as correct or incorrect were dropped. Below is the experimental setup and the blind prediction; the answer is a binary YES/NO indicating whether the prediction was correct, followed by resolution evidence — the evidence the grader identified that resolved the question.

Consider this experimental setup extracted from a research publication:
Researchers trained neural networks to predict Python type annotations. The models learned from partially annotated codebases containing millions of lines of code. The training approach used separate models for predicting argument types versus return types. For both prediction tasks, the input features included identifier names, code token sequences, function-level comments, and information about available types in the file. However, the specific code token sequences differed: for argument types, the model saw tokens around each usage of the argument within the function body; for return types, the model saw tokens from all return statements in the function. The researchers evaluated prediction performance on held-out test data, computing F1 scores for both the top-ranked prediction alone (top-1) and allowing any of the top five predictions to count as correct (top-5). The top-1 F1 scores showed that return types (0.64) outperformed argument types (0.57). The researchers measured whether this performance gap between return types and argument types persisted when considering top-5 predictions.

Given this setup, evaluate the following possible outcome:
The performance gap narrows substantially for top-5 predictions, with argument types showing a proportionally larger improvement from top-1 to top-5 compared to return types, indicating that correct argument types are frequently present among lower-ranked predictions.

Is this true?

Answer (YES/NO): YES